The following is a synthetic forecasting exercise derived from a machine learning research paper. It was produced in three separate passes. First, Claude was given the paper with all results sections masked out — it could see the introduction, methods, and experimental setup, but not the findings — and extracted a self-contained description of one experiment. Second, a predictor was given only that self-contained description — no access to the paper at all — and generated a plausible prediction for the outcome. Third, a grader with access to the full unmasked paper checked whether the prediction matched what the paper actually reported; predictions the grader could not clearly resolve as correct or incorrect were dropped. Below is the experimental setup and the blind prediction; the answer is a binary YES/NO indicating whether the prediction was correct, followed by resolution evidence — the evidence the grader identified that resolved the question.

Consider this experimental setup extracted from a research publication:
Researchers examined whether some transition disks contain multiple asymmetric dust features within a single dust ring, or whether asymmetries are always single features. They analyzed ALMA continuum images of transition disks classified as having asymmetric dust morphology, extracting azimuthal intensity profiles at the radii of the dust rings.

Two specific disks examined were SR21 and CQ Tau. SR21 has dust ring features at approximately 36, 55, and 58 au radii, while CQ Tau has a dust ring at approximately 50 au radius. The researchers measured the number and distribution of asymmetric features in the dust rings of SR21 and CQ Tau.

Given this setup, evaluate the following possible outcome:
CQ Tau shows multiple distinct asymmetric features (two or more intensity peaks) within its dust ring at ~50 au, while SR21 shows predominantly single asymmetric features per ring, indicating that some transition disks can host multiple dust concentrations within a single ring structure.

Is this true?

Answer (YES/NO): NO